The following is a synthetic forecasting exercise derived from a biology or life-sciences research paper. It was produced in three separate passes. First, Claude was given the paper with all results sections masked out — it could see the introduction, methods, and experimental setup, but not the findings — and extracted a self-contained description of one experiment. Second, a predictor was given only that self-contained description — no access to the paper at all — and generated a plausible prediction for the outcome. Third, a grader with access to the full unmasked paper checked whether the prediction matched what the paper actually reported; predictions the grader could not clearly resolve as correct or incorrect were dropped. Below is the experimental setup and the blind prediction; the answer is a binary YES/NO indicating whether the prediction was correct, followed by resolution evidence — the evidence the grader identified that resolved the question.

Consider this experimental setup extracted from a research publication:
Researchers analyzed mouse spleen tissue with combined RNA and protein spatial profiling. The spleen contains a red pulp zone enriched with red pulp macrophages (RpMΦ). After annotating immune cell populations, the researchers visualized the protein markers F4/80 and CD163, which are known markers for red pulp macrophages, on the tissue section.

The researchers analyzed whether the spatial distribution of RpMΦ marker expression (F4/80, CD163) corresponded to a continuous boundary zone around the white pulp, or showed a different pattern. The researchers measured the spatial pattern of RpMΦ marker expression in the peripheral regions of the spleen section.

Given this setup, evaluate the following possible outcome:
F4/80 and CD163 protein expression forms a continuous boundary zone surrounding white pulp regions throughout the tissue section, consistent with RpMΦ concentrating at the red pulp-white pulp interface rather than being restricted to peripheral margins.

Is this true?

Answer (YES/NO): NO